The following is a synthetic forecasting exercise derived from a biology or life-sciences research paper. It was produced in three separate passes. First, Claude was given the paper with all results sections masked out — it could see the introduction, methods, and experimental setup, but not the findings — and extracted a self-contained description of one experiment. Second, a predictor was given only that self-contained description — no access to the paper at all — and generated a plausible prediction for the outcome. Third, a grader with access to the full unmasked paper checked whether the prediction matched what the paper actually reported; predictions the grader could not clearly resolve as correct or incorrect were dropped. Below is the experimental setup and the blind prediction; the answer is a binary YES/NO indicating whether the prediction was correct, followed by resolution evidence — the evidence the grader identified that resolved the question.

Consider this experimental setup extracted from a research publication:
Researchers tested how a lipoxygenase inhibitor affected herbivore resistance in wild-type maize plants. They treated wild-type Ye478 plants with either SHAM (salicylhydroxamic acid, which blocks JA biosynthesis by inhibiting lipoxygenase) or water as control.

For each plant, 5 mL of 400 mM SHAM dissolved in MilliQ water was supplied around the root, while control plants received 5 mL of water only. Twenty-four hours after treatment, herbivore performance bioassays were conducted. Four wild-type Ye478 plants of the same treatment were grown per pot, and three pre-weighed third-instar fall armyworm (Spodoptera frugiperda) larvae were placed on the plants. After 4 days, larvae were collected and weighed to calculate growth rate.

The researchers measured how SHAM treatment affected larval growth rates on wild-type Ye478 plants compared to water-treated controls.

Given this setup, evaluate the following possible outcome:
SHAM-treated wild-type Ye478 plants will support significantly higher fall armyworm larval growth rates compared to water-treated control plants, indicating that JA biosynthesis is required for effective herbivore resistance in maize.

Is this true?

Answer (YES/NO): NO